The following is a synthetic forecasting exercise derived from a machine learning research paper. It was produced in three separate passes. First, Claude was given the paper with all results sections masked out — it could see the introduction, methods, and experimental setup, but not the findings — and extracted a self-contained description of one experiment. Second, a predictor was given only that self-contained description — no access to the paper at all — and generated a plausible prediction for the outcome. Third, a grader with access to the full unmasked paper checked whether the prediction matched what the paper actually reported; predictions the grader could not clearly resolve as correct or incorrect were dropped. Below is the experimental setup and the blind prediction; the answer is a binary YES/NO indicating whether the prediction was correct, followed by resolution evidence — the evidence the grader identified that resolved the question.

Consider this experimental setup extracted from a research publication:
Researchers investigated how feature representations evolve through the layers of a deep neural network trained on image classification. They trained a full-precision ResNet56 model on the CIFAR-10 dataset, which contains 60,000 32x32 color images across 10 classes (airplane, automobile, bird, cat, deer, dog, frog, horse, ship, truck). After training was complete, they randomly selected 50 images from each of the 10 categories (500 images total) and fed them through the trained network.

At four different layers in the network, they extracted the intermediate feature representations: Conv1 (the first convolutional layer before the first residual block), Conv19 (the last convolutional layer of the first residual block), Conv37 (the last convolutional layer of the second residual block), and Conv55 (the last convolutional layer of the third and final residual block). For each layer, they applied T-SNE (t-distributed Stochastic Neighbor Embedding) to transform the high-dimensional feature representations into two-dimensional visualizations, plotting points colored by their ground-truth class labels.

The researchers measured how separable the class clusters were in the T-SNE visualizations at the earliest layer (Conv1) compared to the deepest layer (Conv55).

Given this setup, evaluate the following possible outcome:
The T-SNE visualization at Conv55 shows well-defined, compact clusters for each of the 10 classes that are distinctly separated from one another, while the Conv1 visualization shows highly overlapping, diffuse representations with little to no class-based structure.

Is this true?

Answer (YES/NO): YES